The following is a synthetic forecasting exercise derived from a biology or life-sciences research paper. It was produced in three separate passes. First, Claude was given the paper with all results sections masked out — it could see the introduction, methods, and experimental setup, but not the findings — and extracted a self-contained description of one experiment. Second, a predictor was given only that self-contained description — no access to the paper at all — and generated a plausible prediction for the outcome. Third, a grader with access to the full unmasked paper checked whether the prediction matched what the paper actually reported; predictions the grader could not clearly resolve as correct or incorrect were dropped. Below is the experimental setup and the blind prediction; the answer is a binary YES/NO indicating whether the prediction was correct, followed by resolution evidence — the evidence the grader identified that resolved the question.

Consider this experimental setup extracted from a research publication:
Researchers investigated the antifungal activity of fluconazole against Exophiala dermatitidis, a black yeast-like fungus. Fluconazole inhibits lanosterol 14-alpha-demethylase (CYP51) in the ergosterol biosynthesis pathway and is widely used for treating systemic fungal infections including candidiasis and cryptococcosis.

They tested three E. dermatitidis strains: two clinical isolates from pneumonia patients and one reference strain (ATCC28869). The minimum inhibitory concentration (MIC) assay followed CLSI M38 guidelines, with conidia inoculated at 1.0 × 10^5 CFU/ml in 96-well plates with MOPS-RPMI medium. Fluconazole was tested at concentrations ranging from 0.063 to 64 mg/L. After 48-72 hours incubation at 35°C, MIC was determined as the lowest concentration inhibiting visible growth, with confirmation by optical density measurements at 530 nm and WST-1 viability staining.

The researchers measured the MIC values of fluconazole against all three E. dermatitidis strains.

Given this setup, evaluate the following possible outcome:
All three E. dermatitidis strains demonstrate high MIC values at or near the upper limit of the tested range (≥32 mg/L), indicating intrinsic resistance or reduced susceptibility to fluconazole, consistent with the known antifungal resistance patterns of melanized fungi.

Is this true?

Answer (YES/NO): NO